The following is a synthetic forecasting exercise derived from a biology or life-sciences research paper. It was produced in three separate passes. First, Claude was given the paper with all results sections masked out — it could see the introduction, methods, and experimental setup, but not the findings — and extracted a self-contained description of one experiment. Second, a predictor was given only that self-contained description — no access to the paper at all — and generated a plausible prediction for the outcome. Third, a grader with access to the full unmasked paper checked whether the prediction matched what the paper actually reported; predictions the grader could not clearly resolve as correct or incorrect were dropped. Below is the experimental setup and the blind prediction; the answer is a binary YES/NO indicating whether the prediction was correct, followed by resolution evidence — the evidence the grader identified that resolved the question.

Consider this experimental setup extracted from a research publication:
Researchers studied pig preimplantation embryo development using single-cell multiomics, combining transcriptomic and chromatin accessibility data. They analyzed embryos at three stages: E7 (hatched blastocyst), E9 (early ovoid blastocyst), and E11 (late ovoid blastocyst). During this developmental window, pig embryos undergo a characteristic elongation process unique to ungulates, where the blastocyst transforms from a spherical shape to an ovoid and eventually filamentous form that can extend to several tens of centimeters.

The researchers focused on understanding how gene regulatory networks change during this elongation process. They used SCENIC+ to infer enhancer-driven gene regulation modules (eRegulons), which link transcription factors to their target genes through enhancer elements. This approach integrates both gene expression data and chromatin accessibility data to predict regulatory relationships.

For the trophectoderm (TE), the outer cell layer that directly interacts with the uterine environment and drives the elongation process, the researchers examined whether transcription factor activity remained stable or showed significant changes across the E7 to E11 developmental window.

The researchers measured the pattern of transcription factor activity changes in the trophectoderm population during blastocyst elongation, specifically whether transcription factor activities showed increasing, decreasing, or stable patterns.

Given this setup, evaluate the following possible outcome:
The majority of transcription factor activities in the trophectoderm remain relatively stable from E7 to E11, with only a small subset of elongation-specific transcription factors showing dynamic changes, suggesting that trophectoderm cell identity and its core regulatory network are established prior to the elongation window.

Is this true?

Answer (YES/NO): NO